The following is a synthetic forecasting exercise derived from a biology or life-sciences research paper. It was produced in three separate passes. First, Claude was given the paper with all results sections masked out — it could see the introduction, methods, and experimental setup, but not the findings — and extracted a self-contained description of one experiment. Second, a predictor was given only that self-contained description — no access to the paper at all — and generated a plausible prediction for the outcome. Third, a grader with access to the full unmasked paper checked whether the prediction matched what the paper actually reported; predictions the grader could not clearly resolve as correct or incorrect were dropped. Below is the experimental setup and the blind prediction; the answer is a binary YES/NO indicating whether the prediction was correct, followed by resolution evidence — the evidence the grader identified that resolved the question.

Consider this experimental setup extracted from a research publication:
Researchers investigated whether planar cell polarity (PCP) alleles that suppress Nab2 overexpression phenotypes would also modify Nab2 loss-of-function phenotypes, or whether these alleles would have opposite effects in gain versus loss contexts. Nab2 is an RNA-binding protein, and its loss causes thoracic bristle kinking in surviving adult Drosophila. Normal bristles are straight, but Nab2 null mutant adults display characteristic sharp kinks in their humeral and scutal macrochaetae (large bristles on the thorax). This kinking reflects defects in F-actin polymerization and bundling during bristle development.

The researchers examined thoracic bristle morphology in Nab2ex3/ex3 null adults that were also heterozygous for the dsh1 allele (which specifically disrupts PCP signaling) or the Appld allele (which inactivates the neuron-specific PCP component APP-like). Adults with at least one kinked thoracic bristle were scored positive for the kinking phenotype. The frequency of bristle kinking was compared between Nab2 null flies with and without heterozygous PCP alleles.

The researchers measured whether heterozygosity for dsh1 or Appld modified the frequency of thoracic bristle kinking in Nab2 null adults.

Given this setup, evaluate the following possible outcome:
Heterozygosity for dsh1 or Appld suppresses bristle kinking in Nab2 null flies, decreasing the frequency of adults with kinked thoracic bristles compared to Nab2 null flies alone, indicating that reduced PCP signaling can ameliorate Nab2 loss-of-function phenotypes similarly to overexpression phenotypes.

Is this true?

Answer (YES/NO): YES